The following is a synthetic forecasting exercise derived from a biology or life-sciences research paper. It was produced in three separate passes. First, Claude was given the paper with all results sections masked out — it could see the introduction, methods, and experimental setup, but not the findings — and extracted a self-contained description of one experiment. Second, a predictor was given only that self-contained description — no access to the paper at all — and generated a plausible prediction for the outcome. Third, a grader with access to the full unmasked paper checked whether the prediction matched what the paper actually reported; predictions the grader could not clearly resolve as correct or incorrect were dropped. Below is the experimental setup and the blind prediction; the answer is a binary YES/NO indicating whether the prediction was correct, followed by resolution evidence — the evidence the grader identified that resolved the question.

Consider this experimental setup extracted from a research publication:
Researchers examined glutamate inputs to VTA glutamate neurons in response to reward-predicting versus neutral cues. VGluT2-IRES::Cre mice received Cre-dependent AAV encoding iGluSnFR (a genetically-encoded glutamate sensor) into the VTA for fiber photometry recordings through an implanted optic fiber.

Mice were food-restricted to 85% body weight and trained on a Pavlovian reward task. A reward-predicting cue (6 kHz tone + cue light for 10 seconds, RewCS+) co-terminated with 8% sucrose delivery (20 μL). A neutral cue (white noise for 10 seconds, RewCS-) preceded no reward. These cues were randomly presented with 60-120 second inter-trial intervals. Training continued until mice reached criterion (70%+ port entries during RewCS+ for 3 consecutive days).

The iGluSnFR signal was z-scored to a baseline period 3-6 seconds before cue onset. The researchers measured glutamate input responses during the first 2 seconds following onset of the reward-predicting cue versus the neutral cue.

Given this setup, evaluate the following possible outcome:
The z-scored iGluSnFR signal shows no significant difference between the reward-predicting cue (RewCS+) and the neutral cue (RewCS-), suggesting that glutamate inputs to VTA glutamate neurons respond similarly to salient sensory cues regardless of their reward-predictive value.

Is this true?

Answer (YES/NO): NO